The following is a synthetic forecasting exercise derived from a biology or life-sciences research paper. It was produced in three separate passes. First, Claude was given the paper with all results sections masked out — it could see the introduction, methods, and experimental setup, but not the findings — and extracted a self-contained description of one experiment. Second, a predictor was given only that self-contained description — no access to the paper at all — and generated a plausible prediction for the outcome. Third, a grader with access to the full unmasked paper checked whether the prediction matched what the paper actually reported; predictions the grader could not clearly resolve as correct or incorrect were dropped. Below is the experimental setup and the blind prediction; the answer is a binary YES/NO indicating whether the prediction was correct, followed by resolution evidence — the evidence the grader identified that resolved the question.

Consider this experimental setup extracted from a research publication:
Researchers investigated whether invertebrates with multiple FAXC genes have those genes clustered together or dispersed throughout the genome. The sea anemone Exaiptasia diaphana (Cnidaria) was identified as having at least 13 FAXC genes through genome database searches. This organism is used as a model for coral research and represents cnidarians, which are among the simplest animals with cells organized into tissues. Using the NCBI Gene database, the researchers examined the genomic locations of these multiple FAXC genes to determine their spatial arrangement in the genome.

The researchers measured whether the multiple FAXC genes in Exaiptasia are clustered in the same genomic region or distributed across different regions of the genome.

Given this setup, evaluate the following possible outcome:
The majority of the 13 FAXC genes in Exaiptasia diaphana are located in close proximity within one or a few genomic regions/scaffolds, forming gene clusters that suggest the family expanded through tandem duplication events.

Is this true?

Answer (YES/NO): YES